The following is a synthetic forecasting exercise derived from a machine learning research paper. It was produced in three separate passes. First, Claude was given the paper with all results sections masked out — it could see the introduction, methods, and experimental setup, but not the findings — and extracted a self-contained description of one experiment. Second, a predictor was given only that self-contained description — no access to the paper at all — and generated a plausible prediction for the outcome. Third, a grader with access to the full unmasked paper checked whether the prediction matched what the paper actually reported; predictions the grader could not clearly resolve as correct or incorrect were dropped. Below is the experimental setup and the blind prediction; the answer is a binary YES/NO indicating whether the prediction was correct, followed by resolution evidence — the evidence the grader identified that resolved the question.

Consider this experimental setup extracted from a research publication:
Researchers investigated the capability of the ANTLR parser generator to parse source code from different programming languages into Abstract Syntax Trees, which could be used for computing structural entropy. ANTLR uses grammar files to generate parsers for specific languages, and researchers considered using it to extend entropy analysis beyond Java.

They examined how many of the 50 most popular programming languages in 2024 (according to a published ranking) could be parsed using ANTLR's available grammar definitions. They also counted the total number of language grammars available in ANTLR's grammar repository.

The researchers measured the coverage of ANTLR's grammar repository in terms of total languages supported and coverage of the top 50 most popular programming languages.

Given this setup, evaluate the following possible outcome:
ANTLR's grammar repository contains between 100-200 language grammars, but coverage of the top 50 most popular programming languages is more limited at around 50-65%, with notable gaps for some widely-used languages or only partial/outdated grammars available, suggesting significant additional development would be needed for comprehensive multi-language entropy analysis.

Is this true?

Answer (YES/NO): NO